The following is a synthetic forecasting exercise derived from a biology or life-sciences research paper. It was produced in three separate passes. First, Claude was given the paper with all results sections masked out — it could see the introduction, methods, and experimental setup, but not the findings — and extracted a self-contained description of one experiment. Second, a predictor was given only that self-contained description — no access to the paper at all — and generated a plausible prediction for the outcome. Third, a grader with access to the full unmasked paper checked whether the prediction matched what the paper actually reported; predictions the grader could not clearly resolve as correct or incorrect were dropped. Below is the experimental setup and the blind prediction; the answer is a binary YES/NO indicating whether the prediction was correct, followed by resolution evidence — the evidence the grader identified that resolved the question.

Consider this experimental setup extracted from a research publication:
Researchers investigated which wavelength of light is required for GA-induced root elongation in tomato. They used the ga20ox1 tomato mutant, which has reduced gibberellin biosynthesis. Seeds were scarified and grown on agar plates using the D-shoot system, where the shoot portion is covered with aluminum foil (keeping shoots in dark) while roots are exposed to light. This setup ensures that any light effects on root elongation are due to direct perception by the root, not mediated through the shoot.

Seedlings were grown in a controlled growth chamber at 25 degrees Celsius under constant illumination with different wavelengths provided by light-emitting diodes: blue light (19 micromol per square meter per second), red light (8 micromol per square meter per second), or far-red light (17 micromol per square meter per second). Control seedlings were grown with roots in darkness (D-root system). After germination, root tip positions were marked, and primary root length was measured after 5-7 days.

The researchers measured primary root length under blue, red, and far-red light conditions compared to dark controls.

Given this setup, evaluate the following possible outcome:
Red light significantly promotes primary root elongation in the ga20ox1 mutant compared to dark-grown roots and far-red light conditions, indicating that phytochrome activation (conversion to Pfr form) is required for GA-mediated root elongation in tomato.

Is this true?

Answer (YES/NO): YES